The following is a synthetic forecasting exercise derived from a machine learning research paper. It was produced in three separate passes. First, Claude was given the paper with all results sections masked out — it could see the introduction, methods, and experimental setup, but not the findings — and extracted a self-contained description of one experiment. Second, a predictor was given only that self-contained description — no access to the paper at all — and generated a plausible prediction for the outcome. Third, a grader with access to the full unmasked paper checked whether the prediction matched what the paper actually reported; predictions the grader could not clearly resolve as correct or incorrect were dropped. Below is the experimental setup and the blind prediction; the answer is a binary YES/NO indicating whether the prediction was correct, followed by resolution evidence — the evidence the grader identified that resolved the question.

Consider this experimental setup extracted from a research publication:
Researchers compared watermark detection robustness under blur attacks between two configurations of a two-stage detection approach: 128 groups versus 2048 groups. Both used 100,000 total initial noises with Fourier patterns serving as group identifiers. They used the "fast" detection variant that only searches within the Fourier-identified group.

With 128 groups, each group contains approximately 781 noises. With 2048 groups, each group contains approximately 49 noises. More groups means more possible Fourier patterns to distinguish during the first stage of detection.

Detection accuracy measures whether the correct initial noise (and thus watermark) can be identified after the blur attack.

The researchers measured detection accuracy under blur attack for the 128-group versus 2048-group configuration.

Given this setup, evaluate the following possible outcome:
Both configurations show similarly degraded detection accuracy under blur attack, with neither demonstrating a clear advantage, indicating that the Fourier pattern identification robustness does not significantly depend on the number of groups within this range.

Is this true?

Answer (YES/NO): NO